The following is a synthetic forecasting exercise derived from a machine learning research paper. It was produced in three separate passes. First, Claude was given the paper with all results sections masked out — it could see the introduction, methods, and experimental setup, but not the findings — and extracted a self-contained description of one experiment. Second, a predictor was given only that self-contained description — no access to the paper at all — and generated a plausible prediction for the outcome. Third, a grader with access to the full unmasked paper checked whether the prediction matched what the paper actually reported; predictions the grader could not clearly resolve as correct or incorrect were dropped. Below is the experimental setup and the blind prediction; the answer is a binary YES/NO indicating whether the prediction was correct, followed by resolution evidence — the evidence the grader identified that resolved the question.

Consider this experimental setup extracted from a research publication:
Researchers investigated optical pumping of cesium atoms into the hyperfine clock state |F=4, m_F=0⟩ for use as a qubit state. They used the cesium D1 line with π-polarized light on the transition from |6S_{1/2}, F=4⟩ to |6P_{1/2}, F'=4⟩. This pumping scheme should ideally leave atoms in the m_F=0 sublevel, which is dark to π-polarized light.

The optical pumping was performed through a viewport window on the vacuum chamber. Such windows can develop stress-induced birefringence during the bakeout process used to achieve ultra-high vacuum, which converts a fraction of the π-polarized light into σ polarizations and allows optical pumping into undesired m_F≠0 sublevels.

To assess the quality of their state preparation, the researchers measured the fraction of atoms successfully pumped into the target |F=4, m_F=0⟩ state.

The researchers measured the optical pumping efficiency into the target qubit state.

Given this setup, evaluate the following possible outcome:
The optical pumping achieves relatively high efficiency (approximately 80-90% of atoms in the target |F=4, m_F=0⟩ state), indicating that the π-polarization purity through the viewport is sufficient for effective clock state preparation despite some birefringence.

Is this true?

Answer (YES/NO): NO